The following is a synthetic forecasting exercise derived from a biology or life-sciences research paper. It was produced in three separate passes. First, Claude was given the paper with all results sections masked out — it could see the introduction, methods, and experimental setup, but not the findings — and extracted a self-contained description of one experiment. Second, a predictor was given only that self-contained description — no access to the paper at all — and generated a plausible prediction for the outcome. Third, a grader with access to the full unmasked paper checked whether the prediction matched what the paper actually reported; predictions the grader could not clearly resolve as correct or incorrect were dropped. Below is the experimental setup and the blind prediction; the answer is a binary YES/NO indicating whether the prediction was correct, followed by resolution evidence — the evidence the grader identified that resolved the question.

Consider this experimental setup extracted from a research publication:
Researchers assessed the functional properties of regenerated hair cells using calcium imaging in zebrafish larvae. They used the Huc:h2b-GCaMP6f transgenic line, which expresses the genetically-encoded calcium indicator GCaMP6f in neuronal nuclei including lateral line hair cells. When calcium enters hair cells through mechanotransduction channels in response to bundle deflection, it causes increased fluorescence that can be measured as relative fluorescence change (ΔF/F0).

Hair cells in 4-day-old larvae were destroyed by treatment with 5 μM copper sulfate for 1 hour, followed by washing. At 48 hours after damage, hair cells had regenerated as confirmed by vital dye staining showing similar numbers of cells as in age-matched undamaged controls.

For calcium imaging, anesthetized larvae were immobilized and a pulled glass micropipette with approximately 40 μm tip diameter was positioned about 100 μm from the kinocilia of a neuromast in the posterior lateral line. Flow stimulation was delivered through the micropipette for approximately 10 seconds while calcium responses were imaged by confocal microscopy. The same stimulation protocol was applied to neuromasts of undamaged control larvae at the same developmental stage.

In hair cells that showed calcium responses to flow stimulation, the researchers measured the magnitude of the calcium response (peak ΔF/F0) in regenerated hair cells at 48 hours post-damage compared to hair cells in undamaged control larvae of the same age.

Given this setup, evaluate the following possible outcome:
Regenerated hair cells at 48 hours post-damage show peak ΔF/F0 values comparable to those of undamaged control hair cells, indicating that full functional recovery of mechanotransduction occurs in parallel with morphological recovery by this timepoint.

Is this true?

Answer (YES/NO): YES